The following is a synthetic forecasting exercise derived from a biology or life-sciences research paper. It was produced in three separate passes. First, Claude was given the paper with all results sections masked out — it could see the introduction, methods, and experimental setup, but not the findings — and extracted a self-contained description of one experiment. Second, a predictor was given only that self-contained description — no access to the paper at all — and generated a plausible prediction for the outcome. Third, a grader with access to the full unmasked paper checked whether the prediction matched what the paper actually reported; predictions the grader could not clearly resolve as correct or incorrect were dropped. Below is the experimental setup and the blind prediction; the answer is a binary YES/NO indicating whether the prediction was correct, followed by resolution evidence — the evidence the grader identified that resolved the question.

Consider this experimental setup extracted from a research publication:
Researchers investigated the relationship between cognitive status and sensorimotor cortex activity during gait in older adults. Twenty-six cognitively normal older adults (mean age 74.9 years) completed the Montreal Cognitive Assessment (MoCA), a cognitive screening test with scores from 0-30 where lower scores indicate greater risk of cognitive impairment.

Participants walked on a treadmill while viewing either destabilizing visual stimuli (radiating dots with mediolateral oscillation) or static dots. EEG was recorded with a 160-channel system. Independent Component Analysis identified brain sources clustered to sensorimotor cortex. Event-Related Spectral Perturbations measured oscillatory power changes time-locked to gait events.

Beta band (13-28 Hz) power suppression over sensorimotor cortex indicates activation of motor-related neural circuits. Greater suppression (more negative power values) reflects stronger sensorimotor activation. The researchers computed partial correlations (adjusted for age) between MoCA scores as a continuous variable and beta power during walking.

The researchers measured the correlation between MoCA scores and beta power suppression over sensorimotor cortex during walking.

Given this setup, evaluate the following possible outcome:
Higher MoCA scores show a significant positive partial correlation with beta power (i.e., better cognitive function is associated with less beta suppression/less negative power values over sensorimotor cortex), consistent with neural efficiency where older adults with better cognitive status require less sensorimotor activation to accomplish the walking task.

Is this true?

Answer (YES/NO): NO